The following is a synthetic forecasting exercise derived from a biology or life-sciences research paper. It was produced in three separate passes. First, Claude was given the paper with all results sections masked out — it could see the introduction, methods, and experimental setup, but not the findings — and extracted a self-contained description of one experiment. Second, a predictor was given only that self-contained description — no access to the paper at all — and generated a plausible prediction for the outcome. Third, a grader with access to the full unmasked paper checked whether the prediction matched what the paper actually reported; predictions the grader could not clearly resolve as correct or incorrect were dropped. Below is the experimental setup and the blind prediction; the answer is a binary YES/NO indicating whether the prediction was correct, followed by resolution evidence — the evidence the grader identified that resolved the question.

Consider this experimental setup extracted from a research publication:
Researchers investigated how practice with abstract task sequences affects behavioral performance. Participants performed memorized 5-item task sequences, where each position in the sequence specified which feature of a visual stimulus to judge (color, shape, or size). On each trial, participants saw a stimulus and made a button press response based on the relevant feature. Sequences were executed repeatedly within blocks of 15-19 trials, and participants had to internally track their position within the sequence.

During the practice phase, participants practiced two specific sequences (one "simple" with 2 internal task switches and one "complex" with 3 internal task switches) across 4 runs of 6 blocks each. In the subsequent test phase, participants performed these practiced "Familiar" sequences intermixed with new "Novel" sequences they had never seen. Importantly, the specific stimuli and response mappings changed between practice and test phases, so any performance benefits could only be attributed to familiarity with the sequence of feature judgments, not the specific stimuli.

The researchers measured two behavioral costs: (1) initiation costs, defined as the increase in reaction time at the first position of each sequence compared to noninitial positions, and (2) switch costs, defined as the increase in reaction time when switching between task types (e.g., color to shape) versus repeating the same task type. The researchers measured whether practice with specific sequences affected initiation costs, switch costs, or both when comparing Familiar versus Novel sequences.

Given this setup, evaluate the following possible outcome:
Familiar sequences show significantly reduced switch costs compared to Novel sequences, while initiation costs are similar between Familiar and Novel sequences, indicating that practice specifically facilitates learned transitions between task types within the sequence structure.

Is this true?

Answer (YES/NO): NO